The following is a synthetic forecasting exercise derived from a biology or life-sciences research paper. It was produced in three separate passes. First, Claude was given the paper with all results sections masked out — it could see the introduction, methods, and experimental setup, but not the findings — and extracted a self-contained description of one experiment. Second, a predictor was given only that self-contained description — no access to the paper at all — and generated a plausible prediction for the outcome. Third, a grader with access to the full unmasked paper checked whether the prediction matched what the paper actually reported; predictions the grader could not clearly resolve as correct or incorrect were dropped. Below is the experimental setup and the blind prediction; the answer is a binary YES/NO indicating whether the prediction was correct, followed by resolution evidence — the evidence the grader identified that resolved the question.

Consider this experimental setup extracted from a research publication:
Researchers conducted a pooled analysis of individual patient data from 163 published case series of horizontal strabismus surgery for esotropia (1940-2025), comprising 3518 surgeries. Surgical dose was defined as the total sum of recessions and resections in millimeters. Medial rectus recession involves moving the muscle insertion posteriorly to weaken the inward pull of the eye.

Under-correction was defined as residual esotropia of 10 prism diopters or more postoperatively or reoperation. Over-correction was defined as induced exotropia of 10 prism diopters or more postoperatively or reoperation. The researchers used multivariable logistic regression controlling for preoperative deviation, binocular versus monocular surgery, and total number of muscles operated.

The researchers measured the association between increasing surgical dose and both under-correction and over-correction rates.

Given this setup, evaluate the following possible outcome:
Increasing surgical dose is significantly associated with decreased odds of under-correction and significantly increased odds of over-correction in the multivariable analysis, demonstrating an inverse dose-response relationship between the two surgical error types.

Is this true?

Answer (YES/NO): YES